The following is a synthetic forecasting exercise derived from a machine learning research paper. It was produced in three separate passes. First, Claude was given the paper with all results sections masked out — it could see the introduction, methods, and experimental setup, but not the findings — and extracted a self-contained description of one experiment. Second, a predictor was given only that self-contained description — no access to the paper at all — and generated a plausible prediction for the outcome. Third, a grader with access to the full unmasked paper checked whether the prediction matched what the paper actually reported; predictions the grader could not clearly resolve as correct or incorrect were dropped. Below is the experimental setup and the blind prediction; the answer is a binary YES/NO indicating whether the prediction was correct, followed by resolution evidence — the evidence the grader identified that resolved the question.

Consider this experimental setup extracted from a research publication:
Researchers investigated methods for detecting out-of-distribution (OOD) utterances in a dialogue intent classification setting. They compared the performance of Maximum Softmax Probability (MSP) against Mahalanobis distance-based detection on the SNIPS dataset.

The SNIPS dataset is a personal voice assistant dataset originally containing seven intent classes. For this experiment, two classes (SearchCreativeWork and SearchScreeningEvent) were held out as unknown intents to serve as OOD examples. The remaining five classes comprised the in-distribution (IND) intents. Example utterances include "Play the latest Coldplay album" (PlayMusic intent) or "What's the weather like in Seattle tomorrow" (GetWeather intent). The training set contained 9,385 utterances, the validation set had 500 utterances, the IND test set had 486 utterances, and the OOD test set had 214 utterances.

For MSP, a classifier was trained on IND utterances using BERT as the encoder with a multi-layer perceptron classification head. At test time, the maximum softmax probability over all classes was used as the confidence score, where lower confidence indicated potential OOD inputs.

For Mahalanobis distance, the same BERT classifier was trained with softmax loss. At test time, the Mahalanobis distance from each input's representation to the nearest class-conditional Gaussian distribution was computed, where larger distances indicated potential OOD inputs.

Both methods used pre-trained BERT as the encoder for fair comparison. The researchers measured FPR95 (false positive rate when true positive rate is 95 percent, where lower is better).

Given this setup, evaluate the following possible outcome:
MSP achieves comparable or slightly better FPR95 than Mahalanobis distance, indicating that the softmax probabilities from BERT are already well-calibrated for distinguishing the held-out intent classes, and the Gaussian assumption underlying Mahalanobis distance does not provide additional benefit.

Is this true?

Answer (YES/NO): NO